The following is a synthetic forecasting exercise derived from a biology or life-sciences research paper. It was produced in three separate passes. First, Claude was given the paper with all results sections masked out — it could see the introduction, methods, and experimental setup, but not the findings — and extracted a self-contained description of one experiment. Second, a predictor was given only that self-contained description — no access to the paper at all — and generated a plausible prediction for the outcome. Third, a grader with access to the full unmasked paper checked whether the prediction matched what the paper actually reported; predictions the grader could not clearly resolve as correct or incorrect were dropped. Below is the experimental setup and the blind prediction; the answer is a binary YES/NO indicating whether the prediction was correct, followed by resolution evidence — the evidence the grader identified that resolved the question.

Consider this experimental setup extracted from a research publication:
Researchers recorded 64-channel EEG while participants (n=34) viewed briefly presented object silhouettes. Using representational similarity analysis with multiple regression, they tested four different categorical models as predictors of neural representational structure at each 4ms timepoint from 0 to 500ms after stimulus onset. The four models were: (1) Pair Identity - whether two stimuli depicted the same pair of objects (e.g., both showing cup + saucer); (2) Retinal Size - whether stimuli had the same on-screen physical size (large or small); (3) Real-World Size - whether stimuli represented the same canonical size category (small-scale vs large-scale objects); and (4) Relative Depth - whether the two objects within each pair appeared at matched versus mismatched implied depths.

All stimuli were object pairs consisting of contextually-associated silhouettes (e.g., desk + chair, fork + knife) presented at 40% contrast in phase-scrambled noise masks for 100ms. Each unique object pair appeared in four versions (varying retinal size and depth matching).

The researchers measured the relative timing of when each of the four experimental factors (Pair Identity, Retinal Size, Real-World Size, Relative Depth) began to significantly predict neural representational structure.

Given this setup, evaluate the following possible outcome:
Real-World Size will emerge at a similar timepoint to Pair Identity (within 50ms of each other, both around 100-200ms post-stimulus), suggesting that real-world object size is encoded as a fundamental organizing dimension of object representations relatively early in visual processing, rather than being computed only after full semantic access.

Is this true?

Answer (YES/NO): NO